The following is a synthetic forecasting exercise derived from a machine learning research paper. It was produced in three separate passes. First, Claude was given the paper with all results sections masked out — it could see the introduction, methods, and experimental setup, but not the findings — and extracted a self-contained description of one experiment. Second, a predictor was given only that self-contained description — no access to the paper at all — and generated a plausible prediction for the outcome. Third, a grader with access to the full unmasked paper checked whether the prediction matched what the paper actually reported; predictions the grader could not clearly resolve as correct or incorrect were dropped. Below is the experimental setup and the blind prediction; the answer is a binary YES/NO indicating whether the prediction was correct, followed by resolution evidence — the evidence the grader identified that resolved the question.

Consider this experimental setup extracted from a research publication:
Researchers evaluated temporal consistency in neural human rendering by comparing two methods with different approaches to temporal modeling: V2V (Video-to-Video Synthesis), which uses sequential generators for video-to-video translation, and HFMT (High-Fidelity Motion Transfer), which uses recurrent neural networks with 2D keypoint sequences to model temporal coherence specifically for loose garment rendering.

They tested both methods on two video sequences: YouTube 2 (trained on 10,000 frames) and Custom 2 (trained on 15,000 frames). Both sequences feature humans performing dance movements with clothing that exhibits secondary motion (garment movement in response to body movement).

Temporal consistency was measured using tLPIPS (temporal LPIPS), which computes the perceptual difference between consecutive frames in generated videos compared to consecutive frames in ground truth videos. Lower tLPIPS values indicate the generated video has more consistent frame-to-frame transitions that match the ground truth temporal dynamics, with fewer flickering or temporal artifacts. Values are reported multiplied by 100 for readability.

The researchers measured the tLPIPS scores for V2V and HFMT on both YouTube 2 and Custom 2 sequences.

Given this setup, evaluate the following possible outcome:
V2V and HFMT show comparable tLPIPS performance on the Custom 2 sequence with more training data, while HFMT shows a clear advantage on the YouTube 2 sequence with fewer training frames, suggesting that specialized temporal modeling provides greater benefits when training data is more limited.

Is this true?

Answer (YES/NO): NO